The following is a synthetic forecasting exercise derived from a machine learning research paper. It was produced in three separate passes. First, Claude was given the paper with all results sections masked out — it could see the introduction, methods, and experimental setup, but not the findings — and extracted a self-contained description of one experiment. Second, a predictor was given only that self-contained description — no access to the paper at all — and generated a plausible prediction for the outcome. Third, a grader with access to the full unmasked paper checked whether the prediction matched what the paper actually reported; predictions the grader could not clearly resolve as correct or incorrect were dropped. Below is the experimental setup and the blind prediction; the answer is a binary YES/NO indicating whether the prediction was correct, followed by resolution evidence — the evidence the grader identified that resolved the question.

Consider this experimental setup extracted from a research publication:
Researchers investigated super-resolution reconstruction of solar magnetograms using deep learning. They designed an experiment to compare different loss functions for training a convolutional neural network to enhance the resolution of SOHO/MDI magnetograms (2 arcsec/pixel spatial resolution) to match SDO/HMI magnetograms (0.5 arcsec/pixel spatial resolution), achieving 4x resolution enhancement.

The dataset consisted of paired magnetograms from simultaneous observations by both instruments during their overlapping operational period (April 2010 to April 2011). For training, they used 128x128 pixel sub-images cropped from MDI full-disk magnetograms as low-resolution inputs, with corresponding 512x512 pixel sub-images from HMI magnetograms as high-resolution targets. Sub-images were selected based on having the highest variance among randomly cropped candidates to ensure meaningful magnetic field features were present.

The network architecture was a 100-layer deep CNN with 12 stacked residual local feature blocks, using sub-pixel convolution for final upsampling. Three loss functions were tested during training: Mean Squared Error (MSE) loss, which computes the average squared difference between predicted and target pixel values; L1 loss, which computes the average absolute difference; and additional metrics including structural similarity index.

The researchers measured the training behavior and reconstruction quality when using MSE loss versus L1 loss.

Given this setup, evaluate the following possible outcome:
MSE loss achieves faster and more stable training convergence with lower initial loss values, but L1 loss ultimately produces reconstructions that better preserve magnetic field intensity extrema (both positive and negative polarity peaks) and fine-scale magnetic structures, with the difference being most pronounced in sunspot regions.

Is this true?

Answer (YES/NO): NO